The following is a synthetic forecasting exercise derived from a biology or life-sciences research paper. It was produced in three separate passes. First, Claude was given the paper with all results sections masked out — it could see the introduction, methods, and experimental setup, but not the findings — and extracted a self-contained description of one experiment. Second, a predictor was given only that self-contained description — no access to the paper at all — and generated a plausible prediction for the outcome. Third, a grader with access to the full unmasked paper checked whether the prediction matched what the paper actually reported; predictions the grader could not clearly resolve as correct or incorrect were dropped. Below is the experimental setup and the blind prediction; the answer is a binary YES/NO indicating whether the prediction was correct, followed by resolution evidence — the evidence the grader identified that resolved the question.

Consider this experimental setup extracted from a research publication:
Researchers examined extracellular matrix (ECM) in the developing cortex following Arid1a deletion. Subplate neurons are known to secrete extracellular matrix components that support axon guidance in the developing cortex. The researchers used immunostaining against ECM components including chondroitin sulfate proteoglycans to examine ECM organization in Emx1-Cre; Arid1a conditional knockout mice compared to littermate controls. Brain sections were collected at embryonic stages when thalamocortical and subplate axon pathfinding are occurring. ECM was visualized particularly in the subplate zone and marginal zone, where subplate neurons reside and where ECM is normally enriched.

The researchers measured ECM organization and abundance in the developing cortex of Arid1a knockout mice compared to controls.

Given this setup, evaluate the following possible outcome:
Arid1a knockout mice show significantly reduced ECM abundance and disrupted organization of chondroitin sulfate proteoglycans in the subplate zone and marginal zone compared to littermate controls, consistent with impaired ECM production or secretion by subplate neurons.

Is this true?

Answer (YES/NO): YES